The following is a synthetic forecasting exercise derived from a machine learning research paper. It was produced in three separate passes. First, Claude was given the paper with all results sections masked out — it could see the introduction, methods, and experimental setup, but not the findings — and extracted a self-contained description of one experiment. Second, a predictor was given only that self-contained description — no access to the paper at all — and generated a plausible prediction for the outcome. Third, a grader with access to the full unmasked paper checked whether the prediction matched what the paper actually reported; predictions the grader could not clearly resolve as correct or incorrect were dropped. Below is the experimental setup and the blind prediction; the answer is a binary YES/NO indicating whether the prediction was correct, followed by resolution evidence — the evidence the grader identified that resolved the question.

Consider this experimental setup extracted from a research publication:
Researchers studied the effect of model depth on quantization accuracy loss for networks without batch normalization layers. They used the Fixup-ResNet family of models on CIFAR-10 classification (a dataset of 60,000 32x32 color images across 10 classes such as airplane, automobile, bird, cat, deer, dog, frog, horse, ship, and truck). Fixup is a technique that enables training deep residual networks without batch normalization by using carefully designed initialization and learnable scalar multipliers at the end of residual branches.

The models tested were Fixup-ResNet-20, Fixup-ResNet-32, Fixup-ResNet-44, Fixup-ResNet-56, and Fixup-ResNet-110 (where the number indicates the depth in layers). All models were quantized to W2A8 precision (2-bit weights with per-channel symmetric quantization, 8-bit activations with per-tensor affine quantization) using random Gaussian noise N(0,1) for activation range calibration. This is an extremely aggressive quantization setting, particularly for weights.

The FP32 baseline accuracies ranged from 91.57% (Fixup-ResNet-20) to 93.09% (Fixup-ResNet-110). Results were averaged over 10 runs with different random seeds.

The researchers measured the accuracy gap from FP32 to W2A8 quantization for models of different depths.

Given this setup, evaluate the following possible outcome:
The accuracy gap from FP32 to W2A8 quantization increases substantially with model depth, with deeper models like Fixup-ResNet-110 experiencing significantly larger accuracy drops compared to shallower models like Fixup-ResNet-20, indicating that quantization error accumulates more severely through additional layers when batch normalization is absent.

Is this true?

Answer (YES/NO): NO